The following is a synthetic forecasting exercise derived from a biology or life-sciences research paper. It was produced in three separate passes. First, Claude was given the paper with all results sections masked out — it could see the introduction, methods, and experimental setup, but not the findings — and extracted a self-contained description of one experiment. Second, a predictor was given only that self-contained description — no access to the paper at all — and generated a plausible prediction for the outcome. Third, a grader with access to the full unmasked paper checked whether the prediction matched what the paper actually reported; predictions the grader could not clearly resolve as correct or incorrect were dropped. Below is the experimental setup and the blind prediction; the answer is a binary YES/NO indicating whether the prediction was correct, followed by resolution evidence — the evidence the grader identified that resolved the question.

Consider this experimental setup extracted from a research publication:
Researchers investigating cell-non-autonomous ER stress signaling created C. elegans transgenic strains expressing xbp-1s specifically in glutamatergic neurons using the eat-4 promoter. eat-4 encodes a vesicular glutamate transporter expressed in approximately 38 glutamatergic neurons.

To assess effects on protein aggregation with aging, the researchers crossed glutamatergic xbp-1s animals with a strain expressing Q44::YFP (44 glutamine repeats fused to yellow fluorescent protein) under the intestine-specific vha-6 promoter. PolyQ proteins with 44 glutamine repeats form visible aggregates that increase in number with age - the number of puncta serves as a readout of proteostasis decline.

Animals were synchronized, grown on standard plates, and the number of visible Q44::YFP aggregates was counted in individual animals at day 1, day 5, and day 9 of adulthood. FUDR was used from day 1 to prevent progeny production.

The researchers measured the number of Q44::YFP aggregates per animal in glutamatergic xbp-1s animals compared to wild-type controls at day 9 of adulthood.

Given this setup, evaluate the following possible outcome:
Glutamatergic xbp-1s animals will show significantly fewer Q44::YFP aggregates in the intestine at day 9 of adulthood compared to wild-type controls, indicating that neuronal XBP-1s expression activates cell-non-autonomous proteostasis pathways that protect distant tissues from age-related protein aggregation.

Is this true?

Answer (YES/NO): NO